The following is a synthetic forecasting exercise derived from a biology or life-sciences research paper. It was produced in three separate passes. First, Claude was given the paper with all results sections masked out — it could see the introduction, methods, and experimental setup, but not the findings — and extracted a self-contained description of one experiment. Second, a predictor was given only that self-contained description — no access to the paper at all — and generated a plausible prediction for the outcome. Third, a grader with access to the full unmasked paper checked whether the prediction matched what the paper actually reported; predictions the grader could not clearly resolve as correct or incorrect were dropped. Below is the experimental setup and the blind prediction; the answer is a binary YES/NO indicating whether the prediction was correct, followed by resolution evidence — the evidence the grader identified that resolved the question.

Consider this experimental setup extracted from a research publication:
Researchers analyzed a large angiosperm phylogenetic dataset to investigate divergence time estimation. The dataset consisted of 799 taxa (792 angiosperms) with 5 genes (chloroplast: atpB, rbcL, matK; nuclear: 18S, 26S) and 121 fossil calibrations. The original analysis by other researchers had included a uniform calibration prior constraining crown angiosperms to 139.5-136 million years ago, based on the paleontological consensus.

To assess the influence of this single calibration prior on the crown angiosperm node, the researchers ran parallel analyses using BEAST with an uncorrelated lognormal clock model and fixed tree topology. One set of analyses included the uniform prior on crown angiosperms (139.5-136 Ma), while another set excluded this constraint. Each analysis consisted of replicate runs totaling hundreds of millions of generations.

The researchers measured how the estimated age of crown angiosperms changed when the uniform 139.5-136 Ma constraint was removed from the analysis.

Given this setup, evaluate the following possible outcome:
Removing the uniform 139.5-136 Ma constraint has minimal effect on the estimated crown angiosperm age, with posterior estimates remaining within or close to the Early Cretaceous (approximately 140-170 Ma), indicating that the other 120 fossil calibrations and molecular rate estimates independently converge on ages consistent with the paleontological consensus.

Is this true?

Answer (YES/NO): NO